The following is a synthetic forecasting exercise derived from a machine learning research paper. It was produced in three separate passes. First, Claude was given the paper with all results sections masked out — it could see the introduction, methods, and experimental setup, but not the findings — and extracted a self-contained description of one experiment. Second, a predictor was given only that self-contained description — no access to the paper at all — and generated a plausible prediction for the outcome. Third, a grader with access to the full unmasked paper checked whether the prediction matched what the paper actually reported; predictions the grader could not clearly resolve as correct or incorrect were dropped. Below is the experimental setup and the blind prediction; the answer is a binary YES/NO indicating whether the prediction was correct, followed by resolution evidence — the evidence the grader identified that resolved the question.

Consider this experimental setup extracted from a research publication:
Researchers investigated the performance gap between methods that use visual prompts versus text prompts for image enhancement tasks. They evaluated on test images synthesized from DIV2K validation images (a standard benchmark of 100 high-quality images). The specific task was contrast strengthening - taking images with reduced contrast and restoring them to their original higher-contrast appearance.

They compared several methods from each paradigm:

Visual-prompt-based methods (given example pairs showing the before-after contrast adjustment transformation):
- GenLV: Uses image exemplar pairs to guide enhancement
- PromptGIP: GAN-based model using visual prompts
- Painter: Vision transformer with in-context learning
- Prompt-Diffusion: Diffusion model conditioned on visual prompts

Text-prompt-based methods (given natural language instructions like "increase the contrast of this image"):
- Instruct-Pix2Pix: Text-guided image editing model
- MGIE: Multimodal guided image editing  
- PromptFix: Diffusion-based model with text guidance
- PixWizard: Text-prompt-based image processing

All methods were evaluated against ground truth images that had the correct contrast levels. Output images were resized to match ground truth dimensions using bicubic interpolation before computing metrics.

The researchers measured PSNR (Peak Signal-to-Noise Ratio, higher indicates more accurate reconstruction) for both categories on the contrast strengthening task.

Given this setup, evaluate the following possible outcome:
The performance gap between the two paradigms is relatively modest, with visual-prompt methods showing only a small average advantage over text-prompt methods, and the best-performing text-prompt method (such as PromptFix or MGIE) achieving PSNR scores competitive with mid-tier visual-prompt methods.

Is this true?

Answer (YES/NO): NO